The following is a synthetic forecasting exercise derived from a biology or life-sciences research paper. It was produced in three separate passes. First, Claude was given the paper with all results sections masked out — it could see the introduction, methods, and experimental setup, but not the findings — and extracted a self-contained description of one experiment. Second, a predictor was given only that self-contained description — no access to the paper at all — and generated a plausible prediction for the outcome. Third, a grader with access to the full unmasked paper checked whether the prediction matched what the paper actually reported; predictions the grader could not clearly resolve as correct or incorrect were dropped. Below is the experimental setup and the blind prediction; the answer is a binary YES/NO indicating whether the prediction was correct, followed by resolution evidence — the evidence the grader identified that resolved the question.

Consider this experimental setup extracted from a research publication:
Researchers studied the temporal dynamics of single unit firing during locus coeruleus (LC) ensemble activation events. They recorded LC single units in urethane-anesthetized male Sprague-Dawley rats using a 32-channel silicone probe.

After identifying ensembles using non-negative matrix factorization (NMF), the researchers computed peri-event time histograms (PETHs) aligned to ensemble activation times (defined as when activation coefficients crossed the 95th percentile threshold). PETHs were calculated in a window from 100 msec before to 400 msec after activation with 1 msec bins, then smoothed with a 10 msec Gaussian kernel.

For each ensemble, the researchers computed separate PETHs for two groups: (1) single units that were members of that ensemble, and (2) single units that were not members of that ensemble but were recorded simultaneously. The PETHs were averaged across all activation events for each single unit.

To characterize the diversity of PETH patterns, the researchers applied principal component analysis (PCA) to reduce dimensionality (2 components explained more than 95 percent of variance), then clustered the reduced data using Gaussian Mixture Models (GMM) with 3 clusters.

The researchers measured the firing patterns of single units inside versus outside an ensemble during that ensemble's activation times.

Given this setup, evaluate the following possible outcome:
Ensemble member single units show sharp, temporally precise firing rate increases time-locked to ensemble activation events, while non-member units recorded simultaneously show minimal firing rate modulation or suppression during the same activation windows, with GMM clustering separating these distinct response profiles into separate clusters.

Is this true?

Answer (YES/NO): NO